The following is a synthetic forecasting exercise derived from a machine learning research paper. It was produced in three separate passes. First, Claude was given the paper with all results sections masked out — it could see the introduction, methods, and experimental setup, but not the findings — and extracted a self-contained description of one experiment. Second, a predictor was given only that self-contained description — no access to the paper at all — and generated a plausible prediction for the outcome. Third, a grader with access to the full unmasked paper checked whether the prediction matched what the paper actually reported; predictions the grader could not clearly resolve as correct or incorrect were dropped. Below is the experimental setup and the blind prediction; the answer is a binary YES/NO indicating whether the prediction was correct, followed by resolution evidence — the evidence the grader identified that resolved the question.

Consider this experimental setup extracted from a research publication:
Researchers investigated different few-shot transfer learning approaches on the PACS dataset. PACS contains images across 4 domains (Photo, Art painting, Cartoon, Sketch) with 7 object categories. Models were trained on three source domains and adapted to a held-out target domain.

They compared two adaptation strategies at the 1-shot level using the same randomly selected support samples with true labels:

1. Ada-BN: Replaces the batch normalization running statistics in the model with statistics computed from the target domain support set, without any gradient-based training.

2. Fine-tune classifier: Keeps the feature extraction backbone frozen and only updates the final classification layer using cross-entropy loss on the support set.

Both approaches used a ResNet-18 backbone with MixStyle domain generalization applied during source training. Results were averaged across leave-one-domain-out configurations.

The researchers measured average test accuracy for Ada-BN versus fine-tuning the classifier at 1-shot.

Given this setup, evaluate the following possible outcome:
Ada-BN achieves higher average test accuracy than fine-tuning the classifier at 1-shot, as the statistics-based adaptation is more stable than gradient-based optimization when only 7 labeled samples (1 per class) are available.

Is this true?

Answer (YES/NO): YES